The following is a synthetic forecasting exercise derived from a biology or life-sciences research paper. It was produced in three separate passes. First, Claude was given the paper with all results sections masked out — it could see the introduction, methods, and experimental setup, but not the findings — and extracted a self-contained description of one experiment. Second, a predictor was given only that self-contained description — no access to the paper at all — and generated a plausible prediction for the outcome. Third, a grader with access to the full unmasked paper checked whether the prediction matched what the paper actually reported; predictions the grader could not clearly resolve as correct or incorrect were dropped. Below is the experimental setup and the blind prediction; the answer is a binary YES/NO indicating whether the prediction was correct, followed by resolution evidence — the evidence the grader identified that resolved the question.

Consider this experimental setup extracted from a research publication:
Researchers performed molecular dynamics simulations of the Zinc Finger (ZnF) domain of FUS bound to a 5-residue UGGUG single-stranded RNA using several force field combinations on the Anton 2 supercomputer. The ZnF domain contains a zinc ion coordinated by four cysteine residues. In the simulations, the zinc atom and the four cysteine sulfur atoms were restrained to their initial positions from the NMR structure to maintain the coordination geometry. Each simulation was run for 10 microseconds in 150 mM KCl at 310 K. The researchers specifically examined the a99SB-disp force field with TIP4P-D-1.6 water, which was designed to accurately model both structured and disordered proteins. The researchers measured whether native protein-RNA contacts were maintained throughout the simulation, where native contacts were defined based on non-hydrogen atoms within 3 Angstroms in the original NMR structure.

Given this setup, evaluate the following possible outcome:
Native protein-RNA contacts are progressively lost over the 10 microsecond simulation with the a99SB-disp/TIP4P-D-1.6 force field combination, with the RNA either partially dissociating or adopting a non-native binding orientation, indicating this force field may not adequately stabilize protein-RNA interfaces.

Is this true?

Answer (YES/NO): NO